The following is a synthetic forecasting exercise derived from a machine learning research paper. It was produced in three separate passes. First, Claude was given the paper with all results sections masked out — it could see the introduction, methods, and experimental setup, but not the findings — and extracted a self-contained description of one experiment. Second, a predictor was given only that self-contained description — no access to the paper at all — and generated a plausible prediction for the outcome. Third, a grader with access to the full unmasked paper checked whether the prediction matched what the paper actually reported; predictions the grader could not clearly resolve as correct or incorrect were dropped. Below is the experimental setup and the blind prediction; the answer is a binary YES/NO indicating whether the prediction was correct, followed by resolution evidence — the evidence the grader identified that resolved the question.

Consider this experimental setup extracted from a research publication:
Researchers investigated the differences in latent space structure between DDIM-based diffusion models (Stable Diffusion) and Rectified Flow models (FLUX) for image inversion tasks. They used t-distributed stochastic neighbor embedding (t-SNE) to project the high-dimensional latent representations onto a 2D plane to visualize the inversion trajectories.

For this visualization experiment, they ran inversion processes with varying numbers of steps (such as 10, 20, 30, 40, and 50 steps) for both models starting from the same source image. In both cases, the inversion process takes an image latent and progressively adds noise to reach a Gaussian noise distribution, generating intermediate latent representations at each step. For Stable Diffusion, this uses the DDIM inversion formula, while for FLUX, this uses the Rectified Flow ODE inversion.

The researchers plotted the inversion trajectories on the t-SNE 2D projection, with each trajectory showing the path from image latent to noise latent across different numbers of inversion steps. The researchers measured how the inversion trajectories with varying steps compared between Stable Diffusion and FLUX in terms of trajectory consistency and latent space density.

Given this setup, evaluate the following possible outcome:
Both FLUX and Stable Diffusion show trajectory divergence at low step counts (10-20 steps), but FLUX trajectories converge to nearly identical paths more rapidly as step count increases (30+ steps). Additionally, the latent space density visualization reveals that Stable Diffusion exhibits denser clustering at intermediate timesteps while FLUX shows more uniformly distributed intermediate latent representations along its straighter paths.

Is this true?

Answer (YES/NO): NO